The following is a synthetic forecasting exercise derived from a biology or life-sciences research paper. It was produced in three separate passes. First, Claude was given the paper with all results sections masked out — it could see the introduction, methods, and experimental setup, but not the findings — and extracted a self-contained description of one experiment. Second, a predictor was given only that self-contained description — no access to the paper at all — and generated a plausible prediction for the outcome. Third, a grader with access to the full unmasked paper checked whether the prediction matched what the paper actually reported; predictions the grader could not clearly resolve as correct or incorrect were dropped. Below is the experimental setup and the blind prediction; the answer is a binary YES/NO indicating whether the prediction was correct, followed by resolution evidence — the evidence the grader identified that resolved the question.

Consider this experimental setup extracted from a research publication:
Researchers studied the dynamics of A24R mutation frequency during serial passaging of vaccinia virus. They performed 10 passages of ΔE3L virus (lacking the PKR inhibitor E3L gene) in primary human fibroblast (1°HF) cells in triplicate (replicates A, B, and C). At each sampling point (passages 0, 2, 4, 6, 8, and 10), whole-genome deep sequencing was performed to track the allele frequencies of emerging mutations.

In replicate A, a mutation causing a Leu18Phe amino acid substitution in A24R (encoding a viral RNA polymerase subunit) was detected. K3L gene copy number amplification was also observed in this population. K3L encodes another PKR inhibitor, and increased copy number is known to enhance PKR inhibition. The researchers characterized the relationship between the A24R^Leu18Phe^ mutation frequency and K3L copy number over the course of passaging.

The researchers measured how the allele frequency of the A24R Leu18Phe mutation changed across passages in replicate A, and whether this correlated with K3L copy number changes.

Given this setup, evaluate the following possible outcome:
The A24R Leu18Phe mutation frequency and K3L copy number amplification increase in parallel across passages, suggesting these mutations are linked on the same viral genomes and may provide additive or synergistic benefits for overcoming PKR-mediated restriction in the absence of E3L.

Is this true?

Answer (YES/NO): NO